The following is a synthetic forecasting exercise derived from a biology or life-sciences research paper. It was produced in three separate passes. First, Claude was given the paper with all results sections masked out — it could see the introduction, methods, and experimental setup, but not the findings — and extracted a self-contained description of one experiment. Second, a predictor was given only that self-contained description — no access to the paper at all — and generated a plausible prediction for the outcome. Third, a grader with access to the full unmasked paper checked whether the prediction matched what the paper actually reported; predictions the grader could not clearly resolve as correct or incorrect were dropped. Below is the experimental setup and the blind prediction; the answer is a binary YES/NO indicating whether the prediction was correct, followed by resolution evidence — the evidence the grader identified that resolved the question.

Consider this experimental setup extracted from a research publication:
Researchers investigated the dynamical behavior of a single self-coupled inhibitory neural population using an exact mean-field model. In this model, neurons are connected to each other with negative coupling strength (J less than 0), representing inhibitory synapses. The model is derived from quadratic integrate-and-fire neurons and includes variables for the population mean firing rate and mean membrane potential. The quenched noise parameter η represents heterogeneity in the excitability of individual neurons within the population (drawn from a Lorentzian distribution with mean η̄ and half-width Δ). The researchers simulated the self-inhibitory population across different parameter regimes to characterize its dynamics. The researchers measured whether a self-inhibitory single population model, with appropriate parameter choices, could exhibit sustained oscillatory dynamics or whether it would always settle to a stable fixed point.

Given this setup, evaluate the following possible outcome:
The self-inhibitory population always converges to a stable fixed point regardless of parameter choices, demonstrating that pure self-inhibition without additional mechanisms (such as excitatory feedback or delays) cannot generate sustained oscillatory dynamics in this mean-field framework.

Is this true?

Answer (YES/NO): NO